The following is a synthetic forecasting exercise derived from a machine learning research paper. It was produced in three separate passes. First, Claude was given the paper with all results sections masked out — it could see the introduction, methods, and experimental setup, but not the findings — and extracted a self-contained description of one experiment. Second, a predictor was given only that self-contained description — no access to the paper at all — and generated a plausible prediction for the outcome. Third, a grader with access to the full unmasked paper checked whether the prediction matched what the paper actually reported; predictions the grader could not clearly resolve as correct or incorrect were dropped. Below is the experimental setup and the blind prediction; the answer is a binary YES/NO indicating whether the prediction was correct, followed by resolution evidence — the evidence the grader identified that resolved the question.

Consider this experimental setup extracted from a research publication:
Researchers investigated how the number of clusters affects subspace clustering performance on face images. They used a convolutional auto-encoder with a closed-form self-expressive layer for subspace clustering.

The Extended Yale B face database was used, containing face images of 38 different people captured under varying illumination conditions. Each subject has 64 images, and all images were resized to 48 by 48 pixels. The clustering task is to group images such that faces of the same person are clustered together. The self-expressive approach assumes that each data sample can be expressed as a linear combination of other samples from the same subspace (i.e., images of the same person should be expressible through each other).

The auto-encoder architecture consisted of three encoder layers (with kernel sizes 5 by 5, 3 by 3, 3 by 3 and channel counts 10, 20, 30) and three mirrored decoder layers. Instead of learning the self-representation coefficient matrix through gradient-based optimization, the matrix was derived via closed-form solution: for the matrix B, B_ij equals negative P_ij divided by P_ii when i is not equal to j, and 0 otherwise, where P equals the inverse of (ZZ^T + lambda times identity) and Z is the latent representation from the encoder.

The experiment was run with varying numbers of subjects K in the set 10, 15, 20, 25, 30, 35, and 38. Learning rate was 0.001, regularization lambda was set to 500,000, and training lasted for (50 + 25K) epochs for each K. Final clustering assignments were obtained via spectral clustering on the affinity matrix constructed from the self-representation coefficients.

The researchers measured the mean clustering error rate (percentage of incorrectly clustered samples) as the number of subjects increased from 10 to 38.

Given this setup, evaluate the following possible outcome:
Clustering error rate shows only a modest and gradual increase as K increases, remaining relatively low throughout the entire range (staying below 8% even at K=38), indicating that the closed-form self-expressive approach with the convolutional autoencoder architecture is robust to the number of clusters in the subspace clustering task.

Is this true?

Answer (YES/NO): NO